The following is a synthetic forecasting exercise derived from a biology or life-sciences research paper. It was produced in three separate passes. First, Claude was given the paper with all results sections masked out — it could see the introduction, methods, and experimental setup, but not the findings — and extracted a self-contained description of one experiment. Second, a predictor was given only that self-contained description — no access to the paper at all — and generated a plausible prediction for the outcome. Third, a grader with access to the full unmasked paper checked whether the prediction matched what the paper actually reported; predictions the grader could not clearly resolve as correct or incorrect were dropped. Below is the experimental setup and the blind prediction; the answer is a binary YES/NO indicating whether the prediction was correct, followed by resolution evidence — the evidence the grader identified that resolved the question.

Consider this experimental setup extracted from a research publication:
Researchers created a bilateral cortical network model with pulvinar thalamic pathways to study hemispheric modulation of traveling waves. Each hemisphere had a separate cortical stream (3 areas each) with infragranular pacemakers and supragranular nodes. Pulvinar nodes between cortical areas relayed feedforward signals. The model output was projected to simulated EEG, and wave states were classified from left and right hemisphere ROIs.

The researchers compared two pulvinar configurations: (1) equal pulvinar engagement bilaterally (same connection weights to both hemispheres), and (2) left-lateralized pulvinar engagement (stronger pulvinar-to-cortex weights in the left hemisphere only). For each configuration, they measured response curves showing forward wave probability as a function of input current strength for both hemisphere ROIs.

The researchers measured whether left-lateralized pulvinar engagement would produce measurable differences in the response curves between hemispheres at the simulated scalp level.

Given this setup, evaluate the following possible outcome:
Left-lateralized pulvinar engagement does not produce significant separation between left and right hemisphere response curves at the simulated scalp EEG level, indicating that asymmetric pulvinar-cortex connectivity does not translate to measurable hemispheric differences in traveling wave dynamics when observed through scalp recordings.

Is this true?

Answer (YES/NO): NO